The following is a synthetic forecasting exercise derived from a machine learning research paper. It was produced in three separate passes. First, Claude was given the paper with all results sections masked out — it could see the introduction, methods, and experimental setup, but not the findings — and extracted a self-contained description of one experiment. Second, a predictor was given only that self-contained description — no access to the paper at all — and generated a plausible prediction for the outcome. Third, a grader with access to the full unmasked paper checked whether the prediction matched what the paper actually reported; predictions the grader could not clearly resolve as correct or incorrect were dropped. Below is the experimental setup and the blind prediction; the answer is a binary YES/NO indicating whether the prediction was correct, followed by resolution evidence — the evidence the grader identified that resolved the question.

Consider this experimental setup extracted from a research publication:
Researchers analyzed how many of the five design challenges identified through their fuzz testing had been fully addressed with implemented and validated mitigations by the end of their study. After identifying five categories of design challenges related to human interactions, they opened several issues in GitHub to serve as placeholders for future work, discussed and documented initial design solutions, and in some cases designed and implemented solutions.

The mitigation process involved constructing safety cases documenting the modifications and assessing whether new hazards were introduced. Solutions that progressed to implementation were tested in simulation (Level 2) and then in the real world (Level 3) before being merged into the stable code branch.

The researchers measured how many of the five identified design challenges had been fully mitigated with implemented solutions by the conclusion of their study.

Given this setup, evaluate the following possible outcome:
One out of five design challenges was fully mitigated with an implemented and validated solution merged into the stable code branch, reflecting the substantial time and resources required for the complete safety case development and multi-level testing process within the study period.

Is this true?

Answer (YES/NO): YES